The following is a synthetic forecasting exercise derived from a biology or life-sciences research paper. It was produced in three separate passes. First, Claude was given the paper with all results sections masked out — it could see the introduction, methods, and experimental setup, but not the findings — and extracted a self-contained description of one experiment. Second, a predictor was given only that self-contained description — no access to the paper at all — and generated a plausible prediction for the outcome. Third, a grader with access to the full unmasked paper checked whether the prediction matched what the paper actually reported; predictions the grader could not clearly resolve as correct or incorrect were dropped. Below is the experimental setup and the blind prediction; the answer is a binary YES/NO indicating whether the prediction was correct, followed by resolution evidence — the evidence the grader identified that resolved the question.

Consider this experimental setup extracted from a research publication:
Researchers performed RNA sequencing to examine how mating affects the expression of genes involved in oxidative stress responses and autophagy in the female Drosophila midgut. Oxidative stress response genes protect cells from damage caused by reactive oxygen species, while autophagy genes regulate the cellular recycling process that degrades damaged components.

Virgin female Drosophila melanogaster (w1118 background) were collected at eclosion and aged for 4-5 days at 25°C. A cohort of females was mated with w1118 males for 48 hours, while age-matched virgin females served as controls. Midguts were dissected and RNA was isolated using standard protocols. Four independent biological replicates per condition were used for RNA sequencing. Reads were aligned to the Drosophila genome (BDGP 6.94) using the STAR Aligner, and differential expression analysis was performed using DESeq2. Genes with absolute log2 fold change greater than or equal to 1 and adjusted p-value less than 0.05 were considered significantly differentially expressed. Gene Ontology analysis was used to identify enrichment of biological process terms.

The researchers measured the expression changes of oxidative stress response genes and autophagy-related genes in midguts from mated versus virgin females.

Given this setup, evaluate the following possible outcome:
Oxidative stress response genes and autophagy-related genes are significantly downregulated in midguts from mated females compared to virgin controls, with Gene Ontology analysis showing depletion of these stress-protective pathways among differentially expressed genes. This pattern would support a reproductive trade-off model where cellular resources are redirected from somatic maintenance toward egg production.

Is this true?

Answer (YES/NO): YES